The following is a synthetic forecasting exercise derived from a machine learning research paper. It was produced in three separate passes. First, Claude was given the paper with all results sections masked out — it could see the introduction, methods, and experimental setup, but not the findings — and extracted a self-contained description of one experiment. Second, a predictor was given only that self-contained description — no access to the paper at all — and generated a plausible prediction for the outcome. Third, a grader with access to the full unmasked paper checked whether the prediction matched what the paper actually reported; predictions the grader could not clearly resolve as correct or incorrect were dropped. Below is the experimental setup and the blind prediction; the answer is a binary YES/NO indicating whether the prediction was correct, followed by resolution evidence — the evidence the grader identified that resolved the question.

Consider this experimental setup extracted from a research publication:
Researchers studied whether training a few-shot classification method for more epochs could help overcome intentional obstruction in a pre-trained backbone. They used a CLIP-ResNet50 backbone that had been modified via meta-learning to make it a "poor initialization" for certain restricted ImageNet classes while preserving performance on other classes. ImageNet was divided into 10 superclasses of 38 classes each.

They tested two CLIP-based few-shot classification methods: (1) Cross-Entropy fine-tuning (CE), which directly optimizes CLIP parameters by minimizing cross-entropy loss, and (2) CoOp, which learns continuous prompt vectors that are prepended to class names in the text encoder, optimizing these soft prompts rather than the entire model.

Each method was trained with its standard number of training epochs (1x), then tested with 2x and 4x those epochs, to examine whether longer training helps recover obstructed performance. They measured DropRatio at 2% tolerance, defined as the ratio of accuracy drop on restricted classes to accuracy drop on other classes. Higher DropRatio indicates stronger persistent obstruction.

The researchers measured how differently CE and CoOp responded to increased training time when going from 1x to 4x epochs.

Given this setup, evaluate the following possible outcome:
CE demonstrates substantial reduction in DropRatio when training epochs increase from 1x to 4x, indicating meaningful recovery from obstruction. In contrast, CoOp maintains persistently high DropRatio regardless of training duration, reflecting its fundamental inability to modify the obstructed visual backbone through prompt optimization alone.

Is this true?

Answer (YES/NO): NO